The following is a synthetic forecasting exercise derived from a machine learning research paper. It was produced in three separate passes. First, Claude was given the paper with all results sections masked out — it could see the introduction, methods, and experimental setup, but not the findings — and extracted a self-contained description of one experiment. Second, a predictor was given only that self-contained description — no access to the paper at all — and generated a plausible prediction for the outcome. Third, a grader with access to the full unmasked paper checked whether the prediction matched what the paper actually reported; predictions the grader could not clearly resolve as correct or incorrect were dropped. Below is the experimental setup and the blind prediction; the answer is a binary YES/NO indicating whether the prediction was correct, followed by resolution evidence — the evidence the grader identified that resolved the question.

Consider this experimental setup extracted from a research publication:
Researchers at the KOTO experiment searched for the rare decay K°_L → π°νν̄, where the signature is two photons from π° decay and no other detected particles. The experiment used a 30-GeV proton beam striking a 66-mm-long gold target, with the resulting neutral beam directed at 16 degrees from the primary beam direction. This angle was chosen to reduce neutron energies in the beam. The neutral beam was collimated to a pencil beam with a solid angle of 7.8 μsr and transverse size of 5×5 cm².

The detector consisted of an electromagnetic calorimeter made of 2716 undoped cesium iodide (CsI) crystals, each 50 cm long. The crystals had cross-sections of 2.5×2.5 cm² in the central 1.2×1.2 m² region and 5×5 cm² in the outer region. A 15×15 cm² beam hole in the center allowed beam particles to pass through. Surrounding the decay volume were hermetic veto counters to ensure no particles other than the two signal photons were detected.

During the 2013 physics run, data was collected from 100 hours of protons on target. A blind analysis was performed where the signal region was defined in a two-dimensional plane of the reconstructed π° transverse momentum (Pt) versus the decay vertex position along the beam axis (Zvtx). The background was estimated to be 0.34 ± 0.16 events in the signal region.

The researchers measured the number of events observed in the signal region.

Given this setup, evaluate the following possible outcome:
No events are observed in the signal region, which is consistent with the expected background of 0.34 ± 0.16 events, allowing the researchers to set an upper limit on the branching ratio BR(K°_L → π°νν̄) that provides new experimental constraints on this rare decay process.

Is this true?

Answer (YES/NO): NO